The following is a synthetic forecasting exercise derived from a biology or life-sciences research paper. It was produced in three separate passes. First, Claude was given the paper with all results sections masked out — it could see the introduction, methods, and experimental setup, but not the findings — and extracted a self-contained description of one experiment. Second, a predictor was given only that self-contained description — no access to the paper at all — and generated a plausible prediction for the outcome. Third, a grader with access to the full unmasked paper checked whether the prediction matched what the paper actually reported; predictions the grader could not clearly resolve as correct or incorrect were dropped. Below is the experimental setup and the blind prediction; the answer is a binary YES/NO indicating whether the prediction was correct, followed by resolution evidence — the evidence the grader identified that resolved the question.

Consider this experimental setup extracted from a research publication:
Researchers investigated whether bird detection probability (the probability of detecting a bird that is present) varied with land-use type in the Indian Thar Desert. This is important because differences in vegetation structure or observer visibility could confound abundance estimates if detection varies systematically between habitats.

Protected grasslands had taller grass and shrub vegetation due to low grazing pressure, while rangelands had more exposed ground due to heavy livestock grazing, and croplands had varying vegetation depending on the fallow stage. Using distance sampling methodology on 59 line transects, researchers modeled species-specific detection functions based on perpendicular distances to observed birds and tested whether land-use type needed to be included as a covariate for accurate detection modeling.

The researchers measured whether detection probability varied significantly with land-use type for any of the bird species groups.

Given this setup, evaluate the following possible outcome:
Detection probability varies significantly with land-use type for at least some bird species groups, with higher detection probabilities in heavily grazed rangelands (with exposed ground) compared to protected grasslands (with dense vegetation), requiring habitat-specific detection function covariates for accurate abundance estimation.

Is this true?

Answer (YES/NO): NO